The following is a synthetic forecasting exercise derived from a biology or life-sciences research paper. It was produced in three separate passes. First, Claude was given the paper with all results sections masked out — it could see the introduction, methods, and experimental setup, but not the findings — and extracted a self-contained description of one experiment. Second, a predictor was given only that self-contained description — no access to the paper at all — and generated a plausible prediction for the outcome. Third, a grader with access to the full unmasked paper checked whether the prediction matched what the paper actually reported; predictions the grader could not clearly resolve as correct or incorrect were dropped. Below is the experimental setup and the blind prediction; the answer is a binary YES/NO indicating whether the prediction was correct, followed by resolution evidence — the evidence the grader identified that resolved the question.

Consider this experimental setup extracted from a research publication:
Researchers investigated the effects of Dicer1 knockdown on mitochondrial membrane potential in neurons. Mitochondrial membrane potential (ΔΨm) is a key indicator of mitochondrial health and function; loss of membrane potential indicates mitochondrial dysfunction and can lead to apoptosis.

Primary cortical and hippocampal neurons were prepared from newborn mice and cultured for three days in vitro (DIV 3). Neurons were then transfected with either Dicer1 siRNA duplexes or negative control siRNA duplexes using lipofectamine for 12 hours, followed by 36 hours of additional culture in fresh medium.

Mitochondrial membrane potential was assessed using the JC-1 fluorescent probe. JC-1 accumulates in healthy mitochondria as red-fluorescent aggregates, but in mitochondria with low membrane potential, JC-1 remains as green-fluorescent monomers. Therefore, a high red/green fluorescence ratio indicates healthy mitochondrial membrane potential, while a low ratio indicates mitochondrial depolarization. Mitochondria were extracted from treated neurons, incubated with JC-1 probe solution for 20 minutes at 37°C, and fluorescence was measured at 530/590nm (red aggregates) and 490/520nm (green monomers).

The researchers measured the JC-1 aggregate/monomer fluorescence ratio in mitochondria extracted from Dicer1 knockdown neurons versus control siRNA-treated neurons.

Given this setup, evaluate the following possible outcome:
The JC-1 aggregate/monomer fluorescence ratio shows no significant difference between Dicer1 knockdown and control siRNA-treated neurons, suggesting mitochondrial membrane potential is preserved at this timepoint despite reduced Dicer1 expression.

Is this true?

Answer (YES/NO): NO